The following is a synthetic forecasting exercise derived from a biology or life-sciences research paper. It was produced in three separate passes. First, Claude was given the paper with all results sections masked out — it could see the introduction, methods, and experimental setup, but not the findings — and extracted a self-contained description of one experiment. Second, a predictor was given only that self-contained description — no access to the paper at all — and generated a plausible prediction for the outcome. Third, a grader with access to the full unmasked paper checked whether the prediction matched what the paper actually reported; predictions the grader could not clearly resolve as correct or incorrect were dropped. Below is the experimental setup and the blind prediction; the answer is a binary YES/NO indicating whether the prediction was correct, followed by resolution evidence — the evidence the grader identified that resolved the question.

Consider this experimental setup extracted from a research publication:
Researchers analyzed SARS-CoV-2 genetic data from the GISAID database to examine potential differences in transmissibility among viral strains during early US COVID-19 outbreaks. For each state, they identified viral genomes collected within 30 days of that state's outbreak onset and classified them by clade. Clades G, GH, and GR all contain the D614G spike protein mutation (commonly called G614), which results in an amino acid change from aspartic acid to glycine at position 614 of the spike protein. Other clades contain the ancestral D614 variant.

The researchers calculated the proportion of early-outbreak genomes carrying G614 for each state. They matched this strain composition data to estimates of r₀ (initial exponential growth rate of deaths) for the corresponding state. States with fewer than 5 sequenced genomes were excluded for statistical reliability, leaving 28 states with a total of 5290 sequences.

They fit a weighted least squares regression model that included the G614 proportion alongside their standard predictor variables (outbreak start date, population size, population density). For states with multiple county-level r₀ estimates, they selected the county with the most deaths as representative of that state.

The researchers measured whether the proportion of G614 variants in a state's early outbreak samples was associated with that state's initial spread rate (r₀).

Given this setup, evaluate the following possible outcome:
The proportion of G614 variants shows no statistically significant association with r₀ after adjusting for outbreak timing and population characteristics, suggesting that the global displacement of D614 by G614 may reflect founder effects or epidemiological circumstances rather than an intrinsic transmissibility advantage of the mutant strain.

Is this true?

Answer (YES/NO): NO